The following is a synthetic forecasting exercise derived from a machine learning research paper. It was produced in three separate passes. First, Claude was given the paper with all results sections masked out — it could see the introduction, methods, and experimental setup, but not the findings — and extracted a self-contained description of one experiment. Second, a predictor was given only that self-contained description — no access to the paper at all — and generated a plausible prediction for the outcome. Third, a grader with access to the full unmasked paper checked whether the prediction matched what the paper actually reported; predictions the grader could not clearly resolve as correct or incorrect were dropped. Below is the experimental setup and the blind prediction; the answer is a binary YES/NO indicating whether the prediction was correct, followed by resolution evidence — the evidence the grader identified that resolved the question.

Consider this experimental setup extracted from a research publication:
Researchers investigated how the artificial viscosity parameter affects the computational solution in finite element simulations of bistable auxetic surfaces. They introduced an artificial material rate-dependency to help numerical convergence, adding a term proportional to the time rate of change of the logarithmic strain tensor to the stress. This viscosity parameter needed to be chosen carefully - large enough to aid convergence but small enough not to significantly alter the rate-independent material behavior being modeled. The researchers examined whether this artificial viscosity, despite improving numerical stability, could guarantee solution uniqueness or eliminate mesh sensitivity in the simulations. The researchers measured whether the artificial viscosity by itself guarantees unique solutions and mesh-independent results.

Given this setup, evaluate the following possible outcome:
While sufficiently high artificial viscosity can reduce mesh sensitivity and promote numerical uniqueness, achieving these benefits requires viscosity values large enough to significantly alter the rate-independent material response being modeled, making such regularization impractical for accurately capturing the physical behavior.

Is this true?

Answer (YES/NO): NO